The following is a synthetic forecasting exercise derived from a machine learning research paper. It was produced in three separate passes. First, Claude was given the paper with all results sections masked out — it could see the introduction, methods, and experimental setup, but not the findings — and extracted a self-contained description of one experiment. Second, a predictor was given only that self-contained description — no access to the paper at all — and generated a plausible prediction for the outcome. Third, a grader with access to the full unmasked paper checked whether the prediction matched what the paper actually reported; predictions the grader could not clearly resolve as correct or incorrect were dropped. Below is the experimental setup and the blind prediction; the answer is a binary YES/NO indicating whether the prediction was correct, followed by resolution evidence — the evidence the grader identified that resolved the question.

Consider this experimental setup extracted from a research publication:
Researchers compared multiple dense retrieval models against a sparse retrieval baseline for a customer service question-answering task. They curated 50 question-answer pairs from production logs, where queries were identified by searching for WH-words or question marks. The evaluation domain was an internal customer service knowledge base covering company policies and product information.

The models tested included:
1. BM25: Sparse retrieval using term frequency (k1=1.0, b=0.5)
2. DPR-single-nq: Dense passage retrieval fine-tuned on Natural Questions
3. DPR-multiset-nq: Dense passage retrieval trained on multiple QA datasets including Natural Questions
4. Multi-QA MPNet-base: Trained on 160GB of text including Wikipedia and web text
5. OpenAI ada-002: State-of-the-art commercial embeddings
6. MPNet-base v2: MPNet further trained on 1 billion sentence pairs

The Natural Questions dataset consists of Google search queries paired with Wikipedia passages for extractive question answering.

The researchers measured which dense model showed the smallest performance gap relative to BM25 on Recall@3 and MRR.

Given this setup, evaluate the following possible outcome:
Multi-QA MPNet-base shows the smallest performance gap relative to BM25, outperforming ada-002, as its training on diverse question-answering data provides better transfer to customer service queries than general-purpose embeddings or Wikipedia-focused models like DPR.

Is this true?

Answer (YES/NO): NO